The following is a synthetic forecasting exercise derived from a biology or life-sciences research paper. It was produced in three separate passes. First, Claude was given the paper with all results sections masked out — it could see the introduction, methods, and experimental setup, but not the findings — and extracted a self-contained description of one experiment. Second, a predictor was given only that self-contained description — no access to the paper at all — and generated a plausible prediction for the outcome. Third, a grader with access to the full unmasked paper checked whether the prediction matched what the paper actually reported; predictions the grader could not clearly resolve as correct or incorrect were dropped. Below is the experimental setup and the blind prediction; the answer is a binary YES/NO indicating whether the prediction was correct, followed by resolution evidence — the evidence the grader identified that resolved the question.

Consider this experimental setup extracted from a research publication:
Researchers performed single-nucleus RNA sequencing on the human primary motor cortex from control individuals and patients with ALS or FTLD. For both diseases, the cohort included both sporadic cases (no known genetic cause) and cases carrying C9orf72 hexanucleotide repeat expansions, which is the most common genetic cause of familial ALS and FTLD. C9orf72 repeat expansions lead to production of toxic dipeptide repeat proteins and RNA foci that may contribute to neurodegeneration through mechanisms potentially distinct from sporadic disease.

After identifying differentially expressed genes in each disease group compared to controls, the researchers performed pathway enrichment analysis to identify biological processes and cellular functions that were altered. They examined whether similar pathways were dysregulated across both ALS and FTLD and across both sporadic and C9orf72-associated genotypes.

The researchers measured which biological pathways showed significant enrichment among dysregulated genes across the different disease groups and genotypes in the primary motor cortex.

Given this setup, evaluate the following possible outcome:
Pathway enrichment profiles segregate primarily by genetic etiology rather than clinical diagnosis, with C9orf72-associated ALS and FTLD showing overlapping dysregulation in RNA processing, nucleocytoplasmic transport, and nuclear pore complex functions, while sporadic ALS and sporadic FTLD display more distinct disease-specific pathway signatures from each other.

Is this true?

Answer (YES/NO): NO